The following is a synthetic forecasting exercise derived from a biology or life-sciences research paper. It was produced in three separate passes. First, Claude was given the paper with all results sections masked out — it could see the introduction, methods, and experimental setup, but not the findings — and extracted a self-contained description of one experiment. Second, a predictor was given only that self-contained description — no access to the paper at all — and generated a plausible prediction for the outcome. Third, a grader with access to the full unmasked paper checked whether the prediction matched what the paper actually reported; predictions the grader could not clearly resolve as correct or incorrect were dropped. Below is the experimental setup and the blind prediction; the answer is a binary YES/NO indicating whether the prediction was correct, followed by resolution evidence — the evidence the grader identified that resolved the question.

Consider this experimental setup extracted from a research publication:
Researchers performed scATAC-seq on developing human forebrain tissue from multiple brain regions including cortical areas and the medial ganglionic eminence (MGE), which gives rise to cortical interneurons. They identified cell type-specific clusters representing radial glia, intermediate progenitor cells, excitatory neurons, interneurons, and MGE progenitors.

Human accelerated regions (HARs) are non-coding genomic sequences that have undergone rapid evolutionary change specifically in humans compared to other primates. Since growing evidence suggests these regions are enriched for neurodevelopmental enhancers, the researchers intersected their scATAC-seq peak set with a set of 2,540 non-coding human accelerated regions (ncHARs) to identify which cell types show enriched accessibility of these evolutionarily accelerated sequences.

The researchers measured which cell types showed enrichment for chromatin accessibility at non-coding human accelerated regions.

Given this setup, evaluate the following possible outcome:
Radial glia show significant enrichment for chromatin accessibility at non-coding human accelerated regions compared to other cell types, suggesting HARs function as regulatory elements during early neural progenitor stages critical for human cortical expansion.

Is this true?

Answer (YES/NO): NO